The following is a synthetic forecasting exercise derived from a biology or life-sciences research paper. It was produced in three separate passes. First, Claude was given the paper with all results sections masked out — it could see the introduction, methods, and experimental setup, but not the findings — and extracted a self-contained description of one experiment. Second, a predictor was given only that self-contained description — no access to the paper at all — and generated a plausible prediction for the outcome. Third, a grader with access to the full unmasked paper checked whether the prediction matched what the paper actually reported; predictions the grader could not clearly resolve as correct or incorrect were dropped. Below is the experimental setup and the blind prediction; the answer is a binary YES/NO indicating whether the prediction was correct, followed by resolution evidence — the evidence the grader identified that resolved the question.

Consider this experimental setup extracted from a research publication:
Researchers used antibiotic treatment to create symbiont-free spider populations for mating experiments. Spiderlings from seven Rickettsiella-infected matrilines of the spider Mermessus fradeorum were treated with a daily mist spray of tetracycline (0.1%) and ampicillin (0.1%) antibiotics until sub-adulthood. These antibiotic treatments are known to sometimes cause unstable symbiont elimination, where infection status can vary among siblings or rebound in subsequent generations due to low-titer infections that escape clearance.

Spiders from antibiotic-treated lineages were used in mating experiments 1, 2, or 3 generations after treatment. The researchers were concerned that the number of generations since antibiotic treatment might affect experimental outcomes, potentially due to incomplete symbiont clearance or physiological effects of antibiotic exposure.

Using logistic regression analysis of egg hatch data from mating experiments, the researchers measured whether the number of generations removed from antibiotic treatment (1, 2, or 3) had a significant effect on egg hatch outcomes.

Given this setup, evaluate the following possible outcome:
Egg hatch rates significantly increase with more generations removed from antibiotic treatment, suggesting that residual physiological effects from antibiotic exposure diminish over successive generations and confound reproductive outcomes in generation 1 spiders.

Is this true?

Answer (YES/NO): NO